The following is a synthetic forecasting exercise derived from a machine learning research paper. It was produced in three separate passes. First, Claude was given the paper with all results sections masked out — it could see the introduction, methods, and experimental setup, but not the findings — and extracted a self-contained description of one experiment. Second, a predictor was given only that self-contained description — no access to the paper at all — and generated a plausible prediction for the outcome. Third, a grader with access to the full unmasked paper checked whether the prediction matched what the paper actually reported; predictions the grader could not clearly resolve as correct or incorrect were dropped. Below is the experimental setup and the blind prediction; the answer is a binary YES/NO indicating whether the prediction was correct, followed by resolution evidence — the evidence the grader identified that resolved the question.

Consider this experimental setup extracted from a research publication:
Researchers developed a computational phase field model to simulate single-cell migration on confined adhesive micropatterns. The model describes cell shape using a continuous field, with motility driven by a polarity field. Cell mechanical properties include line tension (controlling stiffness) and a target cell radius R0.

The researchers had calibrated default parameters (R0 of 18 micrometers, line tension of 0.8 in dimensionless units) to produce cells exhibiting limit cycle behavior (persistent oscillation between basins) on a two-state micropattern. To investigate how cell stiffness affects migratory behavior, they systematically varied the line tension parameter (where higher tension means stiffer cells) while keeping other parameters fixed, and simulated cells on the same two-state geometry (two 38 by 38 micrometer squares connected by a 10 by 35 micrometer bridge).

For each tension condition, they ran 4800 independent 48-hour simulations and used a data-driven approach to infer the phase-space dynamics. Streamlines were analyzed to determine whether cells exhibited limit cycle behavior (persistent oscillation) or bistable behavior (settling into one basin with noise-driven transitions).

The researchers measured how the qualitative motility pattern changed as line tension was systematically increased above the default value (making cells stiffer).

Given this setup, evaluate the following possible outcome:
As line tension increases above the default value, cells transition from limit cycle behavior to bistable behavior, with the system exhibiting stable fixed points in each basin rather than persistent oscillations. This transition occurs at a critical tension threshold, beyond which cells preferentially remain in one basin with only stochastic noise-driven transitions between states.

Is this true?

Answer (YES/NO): NO